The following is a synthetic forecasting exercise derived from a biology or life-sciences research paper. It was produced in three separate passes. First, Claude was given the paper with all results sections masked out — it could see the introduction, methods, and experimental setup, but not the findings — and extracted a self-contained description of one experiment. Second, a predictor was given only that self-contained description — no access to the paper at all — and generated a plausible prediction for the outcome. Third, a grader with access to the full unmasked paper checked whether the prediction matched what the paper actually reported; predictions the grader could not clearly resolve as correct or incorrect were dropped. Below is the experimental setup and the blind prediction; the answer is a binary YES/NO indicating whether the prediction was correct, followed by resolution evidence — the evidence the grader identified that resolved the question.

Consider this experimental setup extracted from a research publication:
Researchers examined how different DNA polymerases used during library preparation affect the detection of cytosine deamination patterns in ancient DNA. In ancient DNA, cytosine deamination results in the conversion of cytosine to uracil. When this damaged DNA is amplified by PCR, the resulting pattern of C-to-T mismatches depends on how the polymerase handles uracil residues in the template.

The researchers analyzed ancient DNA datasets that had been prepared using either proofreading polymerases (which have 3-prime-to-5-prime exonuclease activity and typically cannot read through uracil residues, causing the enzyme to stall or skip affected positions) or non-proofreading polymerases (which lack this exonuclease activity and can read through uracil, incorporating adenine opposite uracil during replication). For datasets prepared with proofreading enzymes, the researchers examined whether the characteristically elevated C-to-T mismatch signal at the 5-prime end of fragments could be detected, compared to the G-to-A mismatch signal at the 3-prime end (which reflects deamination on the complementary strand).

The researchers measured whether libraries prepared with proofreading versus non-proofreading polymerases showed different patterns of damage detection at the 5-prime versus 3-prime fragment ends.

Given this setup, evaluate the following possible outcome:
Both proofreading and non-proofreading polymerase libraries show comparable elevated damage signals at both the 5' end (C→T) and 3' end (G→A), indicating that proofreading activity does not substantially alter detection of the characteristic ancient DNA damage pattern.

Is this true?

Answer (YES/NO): NO